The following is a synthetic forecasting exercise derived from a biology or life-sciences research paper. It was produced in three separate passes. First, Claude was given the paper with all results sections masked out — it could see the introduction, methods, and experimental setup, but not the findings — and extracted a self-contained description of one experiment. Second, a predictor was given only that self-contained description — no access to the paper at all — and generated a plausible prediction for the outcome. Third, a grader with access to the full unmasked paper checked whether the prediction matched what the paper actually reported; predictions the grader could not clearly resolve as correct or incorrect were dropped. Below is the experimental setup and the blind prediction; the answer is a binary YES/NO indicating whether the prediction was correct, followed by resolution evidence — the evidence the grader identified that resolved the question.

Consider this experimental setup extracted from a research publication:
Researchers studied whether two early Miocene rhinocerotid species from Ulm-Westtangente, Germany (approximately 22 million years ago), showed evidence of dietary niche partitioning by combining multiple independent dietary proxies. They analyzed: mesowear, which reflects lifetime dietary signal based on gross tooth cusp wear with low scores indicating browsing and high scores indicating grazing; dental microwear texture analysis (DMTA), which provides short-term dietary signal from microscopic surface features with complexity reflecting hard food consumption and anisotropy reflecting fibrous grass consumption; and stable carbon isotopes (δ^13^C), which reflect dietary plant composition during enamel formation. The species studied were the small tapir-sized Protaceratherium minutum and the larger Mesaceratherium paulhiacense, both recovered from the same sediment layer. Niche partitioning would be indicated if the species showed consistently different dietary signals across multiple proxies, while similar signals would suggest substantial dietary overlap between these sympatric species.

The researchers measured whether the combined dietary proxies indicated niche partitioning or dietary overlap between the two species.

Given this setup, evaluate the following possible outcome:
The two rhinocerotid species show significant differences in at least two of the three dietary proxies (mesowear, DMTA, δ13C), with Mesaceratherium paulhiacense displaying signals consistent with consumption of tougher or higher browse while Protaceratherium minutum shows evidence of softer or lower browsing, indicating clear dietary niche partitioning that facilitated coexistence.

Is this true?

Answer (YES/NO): NO